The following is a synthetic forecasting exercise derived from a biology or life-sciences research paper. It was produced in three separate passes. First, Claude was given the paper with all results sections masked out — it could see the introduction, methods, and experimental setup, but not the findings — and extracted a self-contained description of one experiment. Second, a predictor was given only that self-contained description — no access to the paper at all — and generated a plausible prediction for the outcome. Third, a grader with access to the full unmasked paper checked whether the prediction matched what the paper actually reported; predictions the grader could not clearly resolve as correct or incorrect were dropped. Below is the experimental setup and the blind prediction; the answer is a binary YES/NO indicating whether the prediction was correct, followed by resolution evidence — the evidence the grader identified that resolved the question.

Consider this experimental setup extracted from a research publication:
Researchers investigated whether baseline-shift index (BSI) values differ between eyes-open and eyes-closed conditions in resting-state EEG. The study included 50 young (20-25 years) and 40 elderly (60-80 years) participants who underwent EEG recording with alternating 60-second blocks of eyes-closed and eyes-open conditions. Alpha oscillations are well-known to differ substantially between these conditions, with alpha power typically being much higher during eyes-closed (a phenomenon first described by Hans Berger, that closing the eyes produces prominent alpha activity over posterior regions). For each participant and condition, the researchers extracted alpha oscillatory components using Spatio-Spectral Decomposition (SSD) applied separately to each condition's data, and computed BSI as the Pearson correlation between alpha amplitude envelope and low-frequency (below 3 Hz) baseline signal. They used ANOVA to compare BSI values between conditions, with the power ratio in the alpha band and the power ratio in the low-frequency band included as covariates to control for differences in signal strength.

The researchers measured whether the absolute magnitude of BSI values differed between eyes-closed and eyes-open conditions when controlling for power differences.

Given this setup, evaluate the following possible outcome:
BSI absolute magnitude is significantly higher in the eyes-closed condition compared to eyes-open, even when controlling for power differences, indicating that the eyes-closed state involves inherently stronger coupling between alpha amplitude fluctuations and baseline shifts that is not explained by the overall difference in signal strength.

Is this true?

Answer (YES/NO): NO